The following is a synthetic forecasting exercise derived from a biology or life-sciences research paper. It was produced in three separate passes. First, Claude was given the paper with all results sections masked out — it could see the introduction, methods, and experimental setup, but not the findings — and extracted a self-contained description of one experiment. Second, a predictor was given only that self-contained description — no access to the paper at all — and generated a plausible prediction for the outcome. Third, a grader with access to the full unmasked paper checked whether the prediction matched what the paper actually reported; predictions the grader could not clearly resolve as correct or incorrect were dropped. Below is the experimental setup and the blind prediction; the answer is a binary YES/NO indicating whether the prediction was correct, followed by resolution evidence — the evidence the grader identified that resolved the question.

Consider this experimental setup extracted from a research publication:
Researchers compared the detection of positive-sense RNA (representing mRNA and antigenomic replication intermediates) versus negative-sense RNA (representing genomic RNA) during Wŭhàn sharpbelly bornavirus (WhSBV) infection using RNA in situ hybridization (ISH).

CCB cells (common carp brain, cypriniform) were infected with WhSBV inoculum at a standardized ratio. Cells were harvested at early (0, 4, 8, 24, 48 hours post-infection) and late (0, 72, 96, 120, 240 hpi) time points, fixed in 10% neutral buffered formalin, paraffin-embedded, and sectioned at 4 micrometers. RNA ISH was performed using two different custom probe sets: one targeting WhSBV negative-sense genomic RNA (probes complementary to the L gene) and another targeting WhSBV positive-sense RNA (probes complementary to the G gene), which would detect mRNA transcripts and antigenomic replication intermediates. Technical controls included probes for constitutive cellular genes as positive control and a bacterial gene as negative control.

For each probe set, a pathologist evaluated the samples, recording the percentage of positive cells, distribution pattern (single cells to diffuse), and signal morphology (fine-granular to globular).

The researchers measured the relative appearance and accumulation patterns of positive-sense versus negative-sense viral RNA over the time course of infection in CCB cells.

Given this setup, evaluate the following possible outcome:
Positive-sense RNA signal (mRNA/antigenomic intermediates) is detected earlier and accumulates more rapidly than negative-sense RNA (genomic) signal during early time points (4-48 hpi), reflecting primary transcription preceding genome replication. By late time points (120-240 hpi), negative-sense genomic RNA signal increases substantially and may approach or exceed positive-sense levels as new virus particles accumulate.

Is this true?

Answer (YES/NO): NO